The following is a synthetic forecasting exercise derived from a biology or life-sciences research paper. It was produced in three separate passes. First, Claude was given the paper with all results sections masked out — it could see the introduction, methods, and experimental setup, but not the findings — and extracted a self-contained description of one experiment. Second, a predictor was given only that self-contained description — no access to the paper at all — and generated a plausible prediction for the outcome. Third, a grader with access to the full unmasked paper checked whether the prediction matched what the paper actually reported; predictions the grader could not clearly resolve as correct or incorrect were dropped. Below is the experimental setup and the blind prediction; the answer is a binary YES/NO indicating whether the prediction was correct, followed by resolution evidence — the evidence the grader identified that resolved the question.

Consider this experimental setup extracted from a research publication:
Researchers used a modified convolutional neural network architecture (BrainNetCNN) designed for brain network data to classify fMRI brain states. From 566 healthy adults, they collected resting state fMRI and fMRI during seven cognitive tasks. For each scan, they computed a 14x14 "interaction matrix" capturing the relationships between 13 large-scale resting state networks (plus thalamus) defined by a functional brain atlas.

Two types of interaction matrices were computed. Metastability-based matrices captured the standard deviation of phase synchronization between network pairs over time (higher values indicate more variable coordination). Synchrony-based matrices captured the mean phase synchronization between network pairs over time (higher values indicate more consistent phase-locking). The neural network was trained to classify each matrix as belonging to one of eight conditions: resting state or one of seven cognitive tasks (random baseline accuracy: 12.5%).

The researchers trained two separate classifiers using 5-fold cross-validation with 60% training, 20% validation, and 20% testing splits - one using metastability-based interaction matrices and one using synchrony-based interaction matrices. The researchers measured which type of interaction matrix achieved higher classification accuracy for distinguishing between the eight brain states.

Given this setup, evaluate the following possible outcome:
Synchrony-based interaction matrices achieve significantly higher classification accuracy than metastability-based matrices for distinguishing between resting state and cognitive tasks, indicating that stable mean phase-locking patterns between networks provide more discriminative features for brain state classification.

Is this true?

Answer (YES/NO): YES